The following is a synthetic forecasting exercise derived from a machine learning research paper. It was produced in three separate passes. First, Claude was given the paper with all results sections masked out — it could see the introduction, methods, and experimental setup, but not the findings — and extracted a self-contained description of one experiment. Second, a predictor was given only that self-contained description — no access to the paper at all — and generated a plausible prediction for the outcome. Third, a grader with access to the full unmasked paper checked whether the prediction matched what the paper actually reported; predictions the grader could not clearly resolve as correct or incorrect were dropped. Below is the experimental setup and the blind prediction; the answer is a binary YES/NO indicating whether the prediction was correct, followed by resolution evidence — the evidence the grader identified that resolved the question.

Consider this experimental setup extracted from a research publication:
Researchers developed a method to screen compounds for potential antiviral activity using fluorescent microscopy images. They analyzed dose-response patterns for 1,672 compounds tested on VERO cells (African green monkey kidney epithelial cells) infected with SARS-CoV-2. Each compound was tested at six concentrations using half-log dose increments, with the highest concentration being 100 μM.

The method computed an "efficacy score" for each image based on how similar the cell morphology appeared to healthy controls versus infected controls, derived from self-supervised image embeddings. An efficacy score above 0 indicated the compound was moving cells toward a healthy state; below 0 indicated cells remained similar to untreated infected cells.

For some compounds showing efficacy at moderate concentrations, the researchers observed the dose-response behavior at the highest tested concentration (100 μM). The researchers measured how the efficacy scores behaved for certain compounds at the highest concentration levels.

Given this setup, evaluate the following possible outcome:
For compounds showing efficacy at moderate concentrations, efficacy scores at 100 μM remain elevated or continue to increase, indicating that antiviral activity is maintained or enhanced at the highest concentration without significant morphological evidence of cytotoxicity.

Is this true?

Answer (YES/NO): NO